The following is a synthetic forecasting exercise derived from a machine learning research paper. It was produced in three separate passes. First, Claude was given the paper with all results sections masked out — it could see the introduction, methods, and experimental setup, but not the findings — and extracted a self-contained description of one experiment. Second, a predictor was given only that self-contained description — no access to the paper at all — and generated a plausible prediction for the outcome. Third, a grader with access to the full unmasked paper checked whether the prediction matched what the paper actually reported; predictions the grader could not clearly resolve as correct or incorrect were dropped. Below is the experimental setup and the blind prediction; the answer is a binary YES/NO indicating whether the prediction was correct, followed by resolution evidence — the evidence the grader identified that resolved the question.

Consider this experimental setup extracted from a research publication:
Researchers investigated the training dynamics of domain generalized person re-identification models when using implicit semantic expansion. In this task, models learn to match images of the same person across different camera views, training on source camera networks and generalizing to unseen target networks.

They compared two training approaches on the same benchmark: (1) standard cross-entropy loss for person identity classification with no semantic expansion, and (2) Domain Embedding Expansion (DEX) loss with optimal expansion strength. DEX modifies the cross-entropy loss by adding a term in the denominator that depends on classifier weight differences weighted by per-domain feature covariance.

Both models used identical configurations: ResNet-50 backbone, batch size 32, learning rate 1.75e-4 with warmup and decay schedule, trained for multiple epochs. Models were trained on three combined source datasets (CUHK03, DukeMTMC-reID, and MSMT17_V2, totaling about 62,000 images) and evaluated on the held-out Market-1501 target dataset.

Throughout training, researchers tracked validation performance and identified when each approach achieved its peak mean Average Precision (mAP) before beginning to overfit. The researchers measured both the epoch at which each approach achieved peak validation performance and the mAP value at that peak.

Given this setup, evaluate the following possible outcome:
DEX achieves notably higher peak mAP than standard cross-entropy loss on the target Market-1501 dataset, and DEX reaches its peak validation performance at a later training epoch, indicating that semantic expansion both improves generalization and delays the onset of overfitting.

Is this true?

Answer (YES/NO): NO